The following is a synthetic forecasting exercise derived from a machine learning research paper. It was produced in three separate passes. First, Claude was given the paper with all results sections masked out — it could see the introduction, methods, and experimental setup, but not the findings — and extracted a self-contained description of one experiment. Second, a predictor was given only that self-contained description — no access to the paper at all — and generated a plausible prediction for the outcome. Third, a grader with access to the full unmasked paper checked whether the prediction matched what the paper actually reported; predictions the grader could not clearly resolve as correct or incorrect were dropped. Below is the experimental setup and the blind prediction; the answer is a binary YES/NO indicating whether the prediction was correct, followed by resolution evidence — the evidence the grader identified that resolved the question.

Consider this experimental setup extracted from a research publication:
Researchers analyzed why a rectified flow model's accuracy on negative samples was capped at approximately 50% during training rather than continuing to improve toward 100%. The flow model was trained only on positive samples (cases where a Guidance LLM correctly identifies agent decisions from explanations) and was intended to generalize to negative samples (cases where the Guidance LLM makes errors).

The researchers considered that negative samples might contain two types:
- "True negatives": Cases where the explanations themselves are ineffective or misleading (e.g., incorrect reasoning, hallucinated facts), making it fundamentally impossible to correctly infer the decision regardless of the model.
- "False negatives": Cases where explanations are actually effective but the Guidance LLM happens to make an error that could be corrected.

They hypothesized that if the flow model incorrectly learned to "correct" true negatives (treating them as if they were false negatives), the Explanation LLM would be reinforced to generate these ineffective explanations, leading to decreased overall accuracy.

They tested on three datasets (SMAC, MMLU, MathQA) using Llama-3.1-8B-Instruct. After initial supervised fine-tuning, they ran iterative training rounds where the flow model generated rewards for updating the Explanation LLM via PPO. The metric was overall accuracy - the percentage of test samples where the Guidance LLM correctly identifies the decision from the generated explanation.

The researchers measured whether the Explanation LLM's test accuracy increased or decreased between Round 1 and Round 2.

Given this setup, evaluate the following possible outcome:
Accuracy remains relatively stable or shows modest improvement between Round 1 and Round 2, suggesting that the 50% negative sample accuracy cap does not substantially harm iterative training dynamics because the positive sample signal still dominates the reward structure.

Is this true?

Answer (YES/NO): NO